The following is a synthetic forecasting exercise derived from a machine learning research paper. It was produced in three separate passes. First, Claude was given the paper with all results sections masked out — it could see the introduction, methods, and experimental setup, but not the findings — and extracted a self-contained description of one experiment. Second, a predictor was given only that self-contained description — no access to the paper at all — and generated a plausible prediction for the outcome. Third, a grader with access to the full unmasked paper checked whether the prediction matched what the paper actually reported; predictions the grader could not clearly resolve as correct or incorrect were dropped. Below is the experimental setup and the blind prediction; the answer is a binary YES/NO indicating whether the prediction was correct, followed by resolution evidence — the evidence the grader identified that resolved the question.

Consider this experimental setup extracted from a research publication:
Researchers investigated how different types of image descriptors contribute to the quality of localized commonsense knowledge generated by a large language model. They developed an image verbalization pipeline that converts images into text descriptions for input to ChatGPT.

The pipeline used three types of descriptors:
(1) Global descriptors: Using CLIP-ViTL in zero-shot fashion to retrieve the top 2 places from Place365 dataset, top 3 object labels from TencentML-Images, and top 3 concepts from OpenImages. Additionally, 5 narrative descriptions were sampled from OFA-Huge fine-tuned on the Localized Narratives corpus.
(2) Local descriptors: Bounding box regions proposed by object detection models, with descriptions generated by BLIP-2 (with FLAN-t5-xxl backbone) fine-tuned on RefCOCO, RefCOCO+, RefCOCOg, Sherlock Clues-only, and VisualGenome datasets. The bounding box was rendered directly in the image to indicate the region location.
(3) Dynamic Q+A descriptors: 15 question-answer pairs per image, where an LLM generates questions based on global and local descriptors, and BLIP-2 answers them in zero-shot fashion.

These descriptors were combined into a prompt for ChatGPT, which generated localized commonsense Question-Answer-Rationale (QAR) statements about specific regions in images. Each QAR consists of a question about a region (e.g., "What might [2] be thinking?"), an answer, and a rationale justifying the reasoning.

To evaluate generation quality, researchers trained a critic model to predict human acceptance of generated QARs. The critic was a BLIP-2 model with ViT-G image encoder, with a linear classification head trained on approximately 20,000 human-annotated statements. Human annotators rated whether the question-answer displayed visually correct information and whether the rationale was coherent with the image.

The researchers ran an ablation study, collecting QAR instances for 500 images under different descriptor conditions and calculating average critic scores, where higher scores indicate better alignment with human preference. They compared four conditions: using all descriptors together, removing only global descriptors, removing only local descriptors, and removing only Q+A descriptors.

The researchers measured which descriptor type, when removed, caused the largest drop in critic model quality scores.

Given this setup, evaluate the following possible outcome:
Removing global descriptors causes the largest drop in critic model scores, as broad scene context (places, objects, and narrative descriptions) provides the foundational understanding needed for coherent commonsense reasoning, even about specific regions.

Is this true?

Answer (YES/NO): NO